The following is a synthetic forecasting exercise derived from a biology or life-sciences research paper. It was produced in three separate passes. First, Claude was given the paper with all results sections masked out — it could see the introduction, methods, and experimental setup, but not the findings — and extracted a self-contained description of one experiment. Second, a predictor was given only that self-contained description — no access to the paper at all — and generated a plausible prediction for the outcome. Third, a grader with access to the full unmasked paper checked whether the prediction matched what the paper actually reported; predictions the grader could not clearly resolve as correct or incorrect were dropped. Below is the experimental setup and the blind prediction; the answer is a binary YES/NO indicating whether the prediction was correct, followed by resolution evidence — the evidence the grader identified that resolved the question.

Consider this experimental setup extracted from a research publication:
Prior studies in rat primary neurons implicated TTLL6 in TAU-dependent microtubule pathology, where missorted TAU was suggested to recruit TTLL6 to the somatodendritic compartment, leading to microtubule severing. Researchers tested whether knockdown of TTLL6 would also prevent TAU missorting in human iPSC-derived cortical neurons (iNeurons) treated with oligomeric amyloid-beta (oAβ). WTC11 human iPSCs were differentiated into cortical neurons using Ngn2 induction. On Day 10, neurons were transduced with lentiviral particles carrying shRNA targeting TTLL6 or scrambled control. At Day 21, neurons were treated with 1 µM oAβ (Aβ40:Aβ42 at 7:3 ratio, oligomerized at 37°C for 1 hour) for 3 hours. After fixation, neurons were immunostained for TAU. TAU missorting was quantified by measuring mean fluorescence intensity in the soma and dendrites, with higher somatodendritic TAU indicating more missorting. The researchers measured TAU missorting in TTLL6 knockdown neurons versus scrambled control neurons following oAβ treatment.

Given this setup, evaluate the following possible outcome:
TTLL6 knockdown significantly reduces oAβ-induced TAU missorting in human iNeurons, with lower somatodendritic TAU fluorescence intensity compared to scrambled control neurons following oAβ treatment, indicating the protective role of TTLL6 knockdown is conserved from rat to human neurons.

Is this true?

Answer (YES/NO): NO